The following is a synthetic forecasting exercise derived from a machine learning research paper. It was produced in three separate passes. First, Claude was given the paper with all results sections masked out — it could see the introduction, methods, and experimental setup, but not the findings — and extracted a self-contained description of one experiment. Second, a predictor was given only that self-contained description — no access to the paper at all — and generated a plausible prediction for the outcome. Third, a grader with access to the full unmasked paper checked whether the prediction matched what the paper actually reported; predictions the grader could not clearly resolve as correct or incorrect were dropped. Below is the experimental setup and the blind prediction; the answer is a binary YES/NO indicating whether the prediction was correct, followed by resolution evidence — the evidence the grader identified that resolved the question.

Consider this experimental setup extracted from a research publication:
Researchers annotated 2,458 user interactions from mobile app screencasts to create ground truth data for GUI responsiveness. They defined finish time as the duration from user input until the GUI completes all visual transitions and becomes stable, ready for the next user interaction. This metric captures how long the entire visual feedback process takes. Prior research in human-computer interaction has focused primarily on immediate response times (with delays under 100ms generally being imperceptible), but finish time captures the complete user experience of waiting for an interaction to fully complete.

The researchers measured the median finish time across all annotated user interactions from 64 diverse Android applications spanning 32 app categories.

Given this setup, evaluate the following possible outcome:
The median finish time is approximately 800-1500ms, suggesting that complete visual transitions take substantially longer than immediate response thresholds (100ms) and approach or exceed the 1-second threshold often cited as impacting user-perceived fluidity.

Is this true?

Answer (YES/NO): NO